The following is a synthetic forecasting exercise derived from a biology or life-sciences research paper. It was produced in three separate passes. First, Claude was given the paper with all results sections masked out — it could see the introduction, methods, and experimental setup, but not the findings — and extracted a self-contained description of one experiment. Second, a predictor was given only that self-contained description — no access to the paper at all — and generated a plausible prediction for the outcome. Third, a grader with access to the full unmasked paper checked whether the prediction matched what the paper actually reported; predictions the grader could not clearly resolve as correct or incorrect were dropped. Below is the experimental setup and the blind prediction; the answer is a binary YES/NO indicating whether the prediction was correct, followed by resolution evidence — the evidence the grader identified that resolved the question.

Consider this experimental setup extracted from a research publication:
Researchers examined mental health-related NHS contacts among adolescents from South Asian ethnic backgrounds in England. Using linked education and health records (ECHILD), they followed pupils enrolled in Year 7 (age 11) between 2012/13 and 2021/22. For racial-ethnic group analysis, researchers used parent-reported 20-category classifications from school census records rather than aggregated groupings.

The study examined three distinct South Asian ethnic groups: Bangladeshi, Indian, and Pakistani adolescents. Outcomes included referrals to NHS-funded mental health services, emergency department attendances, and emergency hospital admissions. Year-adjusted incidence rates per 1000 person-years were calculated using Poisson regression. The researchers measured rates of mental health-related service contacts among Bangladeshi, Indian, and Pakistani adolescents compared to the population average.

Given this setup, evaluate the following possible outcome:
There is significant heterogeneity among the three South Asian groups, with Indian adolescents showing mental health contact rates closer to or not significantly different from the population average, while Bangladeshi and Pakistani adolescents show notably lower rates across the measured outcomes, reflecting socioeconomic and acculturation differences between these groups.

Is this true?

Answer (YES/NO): NO